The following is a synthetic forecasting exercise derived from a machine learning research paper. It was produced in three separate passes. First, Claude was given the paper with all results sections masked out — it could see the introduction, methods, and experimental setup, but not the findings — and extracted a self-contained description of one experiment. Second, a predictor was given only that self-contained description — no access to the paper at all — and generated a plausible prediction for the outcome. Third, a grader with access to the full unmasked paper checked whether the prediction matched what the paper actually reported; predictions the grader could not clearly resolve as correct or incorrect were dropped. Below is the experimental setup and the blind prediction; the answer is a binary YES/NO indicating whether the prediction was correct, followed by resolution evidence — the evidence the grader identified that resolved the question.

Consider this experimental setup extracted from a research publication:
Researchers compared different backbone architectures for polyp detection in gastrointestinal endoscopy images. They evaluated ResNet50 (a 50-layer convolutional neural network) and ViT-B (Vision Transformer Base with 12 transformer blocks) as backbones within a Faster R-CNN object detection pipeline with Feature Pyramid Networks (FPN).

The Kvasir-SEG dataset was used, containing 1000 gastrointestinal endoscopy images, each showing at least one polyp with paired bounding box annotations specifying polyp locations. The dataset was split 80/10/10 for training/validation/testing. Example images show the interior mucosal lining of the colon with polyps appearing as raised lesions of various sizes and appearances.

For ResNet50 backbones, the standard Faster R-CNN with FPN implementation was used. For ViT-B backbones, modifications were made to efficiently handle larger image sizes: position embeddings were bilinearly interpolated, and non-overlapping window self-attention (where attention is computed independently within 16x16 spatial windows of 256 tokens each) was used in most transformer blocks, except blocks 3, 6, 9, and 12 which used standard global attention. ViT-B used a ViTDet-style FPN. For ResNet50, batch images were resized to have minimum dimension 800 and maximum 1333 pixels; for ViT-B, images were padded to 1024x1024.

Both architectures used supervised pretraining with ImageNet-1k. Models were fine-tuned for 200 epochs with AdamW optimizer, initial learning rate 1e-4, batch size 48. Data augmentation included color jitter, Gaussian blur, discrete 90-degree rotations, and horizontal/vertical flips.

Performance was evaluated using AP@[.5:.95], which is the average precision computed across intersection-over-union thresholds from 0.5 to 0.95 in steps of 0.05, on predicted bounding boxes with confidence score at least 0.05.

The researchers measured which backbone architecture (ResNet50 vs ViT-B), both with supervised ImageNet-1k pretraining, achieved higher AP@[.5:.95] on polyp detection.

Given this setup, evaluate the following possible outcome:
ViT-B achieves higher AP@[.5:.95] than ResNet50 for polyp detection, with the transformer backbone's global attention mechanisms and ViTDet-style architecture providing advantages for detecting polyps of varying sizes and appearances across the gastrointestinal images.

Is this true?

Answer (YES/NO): NO